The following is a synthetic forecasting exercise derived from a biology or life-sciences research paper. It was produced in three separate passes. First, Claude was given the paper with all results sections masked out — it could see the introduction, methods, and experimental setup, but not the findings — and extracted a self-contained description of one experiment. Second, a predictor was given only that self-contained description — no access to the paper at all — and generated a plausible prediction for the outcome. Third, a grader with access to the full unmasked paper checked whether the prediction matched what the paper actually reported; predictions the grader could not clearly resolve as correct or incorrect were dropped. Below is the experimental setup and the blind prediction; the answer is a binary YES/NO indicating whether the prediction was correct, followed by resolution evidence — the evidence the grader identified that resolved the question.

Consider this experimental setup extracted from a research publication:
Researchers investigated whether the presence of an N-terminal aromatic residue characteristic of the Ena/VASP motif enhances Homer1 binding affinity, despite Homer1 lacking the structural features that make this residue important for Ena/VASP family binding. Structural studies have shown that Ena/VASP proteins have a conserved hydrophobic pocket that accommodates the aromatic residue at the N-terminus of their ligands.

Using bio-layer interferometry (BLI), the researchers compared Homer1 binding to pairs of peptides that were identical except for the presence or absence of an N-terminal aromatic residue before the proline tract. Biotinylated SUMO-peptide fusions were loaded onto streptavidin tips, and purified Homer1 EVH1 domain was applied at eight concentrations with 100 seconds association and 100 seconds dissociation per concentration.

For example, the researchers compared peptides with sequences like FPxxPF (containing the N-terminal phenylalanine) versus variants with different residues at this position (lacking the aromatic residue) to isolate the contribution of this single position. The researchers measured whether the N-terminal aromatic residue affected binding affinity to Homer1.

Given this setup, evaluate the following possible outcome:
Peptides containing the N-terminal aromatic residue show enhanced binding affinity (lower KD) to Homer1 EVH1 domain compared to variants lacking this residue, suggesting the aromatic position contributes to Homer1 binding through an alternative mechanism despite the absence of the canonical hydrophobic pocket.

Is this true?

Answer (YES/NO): YES